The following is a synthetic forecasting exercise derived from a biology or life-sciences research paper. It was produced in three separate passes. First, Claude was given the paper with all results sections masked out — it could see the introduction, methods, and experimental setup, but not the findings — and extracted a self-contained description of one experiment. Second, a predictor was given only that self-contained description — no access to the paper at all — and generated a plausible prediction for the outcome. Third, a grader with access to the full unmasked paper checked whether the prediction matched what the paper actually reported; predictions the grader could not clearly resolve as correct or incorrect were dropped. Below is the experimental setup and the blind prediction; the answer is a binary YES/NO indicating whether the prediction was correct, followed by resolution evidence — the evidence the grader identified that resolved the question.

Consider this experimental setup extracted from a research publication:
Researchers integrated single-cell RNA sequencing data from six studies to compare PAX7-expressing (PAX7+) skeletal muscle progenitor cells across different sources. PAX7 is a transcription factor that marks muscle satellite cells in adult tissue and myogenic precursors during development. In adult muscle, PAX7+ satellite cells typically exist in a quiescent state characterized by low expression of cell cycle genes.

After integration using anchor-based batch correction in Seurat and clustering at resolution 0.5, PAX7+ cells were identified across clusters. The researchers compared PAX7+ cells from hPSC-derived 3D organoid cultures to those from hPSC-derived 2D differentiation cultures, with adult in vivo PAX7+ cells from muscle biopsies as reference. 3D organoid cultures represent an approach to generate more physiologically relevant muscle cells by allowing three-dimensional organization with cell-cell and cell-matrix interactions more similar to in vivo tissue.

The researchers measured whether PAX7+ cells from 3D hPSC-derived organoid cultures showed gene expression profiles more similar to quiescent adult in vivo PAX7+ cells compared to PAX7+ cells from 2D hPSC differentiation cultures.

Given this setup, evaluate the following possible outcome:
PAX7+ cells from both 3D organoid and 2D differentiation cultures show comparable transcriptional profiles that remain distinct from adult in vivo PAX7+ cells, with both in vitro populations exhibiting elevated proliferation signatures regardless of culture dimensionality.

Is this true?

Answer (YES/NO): NO